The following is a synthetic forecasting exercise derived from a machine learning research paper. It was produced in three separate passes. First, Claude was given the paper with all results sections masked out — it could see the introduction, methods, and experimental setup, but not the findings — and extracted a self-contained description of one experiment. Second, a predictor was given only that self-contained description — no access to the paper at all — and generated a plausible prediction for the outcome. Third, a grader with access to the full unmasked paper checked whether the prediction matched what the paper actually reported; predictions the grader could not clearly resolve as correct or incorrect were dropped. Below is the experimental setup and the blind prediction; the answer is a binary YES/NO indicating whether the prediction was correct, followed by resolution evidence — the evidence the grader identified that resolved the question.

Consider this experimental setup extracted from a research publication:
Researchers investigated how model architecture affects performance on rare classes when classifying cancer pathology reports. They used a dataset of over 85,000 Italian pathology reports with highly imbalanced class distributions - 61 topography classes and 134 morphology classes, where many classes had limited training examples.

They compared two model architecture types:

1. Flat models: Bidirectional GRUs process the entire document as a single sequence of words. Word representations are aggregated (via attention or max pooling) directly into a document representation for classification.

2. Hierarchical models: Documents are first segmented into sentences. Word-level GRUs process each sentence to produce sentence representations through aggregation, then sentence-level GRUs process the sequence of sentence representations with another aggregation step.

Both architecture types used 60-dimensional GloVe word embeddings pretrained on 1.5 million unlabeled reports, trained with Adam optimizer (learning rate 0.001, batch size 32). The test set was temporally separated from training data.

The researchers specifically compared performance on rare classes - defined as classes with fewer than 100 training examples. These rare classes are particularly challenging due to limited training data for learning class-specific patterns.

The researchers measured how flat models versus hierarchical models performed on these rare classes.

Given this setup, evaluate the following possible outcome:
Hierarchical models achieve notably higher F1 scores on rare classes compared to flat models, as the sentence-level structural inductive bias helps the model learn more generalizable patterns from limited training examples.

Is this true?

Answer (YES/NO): NO